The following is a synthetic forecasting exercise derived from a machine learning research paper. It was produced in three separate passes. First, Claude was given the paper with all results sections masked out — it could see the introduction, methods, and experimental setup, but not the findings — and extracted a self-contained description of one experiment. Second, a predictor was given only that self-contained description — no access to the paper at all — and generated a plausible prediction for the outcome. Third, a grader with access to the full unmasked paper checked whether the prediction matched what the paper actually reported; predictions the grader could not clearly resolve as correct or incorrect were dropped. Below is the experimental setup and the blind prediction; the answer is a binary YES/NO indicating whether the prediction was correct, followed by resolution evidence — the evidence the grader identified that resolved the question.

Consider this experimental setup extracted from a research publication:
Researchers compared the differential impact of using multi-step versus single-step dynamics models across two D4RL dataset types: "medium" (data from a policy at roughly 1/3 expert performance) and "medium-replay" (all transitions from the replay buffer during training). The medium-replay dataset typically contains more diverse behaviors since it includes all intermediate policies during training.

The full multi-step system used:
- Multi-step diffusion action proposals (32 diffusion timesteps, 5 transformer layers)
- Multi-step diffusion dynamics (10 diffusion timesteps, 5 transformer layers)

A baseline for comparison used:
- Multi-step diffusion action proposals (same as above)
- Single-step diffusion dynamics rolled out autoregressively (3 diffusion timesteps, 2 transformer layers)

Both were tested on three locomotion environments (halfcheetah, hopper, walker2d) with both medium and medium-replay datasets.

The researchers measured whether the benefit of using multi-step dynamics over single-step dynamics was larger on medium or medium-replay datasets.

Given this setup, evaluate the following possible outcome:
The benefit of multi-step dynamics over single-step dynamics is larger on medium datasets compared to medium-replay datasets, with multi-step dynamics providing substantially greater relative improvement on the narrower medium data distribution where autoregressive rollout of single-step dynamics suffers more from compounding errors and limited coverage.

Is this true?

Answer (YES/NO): NO